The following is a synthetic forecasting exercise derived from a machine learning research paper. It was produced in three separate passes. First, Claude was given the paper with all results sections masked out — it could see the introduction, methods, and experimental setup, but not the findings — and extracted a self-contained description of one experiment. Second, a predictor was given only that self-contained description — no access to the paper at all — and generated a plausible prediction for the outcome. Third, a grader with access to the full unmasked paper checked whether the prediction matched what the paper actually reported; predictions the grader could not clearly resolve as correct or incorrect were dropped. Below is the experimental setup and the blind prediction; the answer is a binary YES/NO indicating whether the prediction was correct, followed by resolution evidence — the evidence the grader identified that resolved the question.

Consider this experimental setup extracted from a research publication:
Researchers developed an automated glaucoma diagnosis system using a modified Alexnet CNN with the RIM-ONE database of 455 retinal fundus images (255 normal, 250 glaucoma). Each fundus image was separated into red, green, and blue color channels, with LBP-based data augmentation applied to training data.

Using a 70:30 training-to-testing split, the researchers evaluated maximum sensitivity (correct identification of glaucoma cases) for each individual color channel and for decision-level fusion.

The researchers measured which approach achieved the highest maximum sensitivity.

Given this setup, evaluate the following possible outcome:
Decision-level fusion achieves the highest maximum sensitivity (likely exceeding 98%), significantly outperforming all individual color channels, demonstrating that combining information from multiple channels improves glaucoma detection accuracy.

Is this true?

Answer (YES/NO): NO